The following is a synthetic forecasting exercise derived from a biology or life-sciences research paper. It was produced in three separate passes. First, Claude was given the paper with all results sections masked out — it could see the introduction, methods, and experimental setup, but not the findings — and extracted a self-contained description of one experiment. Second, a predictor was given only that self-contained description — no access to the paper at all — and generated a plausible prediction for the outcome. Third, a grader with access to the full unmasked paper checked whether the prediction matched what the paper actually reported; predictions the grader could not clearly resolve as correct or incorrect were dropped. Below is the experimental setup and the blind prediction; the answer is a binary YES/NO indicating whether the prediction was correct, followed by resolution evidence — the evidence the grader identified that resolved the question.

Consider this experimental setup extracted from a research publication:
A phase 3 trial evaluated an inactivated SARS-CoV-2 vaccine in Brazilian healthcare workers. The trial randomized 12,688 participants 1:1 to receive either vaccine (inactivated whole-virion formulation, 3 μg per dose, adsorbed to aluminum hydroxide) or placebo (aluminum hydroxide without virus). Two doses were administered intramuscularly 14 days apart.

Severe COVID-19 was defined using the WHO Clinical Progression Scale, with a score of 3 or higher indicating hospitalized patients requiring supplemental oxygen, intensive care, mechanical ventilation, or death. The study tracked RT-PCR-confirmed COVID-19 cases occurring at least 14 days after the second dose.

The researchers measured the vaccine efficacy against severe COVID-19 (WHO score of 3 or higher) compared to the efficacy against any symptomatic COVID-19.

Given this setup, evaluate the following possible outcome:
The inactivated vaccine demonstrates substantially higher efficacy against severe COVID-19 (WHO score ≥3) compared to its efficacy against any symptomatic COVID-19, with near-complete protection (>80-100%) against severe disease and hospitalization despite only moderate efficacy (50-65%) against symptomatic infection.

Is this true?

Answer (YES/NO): NO